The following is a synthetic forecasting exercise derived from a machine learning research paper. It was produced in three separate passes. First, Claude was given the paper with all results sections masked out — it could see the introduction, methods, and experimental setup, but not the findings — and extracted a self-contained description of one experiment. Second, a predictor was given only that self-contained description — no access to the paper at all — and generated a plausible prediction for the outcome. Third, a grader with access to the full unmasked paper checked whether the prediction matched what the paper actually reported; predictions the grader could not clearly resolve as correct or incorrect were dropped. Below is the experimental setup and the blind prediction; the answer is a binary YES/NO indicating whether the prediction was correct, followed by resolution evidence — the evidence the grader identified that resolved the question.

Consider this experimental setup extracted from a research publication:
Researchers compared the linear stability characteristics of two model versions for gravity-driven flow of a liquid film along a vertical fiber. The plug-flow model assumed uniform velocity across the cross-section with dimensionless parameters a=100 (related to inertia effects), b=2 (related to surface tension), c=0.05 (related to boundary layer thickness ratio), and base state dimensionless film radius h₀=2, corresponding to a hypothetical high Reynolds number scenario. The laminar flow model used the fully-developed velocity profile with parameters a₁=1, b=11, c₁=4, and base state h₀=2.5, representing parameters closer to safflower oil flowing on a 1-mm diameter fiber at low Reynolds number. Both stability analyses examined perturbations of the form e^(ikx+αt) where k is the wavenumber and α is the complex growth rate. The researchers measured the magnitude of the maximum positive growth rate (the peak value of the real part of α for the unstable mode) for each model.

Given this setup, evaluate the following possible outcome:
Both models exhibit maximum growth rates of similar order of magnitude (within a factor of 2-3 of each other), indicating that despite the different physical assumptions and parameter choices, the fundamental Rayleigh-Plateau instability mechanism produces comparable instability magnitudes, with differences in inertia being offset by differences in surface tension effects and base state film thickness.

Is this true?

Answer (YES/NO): NO